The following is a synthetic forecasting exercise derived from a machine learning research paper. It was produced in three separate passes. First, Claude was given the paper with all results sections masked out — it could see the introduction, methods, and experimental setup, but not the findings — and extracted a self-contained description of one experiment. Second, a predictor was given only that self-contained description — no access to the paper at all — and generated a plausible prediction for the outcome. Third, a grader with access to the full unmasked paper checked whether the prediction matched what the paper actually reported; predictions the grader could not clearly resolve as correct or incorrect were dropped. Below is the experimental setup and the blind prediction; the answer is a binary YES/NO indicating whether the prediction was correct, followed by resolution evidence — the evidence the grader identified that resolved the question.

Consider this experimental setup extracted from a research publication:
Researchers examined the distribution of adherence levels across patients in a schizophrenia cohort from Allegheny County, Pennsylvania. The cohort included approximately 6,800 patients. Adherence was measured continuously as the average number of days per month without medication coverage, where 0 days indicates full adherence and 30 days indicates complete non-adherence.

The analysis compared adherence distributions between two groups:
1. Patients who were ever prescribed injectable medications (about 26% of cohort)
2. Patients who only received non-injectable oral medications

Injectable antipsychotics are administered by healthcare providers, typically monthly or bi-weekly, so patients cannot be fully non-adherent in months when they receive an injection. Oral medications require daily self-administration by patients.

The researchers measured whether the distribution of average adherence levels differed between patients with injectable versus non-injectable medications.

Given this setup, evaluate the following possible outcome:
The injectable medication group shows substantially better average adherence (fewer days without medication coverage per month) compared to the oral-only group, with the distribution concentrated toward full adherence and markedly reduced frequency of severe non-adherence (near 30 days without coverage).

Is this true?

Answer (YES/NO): NO